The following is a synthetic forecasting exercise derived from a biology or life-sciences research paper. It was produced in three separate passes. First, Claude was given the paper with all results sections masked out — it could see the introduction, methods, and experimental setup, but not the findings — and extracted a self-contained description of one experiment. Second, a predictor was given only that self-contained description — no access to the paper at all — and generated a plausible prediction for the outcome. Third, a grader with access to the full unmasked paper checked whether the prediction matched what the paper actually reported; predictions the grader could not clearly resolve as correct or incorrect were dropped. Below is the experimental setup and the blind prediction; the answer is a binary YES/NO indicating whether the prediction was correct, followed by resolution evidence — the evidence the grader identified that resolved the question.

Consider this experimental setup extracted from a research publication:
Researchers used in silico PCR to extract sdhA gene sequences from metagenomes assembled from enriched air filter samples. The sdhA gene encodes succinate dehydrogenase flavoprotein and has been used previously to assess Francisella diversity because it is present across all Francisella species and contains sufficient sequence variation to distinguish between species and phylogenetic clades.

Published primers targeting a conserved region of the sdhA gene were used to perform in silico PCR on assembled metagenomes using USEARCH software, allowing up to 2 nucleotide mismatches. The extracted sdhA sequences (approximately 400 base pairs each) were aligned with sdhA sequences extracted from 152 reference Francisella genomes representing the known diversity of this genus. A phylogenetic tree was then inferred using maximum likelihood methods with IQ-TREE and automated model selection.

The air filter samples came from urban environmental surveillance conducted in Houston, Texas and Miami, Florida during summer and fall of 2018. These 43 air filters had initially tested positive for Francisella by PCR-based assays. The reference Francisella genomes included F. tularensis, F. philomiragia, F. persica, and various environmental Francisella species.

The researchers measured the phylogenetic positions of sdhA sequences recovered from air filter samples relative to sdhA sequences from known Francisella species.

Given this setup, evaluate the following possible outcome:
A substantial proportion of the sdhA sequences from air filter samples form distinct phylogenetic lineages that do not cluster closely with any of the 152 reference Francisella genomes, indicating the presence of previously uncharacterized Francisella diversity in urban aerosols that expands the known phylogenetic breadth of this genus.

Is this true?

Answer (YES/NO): NO